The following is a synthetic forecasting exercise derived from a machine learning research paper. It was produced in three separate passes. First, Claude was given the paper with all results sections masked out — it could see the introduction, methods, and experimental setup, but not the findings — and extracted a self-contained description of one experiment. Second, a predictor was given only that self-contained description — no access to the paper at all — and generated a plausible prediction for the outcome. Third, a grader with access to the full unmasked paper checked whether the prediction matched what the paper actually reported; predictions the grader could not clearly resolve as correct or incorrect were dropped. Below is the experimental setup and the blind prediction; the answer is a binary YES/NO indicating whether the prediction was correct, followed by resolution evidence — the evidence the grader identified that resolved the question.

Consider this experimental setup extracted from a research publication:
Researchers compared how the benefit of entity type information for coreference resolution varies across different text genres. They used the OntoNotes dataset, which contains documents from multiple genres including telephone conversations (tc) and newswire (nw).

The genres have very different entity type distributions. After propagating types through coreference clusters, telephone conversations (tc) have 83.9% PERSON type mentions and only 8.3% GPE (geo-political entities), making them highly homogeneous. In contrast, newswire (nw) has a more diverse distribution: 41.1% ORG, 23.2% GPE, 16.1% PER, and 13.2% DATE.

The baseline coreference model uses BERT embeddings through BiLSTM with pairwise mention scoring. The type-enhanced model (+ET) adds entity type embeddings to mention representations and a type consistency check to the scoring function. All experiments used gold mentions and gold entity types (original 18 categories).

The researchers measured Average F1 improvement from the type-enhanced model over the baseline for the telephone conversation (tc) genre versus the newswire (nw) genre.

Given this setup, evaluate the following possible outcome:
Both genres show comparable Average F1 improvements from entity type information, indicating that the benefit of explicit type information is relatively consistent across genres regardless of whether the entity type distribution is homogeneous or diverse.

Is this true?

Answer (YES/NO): NO